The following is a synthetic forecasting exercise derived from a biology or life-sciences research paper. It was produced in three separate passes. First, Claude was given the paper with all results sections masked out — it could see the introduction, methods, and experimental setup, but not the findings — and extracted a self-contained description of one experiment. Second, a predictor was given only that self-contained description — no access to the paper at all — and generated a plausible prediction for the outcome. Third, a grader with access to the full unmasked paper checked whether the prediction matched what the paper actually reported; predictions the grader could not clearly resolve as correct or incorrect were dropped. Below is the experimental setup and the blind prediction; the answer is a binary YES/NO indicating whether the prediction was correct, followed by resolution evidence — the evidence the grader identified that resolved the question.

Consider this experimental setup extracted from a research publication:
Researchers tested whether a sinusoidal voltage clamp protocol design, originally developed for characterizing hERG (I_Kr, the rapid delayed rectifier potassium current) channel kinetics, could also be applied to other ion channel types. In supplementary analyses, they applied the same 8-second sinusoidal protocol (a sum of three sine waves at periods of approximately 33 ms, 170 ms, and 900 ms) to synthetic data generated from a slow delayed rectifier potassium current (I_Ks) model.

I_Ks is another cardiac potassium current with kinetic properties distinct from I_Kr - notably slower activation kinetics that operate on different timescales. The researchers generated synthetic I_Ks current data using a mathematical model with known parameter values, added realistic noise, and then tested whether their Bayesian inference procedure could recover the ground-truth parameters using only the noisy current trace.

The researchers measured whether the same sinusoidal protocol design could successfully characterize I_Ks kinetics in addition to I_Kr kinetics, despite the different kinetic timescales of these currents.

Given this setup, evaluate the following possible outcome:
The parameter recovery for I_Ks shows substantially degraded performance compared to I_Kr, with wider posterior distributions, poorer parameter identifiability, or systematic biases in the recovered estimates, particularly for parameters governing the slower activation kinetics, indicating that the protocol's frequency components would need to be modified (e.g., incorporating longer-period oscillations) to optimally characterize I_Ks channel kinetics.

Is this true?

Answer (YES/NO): NO